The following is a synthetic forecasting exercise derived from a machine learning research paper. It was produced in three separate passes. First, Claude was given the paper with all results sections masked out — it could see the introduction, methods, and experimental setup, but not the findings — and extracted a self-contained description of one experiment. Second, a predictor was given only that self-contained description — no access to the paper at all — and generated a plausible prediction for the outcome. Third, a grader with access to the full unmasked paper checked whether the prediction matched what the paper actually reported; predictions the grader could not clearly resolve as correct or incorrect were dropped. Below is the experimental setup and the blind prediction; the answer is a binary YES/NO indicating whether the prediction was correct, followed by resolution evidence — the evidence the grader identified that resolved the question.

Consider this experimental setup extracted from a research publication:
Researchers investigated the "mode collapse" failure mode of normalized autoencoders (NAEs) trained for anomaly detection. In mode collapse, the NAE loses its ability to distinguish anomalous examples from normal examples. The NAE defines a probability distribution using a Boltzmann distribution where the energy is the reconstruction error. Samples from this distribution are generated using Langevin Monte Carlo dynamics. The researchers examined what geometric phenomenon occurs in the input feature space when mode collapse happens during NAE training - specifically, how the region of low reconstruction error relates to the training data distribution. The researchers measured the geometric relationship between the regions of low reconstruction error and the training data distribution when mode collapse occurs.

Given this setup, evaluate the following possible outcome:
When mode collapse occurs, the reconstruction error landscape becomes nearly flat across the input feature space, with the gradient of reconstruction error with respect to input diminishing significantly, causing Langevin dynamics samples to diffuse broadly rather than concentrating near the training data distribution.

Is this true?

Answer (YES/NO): NO